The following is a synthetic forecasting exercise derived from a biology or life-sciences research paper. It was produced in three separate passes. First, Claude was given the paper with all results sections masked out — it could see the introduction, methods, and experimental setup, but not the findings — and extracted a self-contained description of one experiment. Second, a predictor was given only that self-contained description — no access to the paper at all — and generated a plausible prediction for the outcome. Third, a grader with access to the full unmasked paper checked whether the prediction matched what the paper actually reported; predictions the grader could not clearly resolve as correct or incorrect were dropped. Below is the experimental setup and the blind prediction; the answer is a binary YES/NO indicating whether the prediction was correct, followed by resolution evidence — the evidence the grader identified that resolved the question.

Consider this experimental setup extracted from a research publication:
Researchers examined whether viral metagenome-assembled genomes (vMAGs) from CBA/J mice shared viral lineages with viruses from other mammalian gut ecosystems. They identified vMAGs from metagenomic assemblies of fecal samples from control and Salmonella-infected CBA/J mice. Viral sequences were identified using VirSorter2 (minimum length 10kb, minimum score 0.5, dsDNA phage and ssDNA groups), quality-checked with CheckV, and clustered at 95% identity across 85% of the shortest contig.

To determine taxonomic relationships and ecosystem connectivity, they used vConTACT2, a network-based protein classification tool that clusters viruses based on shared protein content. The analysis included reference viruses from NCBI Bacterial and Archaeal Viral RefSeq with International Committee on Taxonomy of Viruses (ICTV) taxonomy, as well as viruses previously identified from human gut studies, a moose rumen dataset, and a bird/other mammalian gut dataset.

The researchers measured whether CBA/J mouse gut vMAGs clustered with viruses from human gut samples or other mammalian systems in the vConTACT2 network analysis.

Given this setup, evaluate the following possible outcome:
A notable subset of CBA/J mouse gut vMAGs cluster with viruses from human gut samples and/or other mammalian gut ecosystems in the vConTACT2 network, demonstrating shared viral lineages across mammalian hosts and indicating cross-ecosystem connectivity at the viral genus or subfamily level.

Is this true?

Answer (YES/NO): YES